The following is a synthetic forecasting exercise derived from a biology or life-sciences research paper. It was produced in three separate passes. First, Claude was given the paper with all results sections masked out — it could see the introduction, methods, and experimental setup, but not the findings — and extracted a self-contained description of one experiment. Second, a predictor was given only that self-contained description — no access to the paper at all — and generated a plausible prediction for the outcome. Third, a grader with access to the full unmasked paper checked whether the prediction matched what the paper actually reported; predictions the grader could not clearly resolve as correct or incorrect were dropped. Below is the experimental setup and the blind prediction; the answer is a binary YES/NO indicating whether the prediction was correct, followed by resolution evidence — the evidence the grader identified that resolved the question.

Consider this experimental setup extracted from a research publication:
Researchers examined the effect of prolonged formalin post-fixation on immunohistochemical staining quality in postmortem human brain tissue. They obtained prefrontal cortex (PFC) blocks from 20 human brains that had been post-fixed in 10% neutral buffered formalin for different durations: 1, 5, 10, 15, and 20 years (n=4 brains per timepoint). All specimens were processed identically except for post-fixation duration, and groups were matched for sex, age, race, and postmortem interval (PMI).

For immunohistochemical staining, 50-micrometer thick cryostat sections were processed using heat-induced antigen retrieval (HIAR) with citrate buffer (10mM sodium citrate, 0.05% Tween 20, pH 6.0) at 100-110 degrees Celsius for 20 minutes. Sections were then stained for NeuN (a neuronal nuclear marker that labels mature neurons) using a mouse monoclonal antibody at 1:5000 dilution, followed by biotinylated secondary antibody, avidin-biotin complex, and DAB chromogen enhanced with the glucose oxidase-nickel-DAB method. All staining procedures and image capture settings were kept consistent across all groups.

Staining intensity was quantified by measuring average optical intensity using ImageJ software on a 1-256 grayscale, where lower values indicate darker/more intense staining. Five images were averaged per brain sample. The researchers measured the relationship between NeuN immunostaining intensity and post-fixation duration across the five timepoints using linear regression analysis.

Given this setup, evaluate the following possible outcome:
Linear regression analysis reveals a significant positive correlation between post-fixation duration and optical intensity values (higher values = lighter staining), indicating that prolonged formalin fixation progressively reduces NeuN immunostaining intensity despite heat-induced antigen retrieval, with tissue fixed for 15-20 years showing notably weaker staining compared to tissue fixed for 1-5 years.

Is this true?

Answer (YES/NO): NO